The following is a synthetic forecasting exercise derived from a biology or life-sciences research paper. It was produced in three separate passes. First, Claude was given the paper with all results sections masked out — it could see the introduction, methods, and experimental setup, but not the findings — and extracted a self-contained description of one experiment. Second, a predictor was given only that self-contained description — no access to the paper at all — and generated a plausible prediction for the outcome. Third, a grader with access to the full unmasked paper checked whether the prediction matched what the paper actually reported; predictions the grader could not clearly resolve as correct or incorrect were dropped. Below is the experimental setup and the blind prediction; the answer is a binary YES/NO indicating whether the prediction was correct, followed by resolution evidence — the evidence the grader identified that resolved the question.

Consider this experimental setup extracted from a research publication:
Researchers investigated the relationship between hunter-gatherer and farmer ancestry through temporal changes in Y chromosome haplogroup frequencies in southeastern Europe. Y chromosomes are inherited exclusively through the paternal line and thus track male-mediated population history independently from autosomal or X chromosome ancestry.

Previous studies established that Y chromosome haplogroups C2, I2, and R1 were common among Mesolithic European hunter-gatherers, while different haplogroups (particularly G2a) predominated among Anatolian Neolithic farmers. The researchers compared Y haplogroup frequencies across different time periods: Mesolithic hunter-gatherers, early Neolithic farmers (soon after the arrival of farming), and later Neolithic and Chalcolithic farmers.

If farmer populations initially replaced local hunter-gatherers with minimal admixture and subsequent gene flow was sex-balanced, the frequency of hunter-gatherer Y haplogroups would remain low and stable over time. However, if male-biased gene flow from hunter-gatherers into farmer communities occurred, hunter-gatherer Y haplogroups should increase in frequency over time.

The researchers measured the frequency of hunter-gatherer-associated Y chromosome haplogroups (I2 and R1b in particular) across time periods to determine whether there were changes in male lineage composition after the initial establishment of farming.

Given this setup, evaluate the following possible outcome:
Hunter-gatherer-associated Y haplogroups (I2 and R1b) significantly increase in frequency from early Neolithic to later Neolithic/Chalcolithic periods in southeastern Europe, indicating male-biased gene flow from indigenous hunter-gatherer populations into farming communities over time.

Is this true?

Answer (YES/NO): NO